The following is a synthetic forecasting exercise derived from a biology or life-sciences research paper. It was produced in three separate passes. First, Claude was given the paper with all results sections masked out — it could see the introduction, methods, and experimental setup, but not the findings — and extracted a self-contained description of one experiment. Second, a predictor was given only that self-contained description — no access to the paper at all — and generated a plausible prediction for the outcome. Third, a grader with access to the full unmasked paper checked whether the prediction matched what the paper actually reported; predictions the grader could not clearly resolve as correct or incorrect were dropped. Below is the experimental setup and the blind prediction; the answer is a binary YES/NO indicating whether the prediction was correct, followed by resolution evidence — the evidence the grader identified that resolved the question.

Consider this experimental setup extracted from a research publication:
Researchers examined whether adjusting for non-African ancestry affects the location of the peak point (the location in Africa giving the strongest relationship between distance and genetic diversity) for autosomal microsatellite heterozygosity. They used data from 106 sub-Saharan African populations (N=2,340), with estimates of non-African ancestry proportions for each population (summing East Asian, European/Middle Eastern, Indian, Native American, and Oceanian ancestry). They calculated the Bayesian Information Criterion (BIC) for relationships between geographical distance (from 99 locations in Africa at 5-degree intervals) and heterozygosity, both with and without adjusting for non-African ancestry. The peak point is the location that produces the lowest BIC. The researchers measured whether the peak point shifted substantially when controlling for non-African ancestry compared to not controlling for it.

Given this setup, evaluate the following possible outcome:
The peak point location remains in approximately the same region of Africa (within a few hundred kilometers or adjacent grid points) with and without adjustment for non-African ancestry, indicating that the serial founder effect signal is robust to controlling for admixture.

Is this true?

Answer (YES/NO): YES